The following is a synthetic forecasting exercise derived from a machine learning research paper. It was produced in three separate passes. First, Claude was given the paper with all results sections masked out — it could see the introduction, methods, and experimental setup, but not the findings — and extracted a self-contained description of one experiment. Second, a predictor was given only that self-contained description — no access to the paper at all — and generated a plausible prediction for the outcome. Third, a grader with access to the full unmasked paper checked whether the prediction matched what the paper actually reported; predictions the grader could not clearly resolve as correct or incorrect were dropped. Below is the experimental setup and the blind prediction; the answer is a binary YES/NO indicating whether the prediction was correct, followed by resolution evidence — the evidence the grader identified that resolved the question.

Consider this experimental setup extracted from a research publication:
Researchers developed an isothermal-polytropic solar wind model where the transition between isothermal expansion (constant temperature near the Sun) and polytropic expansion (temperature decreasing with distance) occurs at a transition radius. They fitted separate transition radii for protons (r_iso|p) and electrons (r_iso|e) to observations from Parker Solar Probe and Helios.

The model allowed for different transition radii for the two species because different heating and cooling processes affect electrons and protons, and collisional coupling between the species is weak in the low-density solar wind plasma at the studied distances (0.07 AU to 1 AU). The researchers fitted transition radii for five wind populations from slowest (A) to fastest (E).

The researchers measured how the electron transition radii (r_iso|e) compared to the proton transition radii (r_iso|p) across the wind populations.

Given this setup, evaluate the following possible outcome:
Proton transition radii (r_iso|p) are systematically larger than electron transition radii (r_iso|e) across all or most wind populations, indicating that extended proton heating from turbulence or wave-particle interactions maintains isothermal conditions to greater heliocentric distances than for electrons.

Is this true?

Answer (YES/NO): YES